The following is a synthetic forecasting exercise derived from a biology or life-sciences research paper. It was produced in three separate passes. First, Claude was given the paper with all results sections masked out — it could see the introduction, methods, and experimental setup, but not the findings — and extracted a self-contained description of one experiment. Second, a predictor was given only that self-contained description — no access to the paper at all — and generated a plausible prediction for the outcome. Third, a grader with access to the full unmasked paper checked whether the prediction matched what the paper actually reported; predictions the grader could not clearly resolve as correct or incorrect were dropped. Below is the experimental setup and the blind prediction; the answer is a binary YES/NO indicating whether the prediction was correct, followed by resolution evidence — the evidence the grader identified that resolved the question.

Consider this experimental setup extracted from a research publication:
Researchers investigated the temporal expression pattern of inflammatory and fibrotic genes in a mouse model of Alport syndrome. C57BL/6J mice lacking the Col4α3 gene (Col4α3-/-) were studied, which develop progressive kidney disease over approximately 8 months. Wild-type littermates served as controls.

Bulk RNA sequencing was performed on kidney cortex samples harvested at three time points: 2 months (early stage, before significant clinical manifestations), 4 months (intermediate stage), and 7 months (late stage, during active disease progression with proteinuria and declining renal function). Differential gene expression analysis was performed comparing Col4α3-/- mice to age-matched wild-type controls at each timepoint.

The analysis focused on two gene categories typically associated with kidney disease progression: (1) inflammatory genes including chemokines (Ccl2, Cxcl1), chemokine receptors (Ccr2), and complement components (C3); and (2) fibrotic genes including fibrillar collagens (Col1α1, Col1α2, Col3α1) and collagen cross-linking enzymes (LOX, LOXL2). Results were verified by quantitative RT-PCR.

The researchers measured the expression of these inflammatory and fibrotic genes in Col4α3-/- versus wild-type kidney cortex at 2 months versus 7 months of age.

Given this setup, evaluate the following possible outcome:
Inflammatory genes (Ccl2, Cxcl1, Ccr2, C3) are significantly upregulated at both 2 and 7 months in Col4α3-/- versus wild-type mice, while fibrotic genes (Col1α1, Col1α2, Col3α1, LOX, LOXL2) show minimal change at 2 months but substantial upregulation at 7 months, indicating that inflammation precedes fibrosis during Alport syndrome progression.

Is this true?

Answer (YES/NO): NO